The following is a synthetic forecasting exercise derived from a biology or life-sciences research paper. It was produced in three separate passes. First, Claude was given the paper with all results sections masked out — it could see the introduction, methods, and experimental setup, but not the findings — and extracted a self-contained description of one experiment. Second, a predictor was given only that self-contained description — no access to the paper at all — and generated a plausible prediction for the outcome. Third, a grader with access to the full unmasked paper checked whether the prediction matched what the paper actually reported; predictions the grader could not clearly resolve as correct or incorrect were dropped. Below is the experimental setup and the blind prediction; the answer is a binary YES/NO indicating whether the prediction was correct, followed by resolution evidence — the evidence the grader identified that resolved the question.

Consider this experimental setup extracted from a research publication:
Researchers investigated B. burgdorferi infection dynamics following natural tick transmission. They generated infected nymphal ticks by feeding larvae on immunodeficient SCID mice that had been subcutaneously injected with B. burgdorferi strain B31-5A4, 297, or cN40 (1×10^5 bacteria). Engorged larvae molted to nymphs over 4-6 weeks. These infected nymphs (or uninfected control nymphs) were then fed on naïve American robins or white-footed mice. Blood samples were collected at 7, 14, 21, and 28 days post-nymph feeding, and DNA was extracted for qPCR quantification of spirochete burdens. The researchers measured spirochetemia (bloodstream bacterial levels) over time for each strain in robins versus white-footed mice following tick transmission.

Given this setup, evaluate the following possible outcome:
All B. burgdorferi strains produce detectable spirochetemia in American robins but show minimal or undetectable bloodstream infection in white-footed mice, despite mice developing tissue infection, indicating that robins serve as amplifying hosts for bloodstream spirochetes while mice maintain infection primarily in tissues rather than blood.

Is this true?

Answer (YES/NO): NO